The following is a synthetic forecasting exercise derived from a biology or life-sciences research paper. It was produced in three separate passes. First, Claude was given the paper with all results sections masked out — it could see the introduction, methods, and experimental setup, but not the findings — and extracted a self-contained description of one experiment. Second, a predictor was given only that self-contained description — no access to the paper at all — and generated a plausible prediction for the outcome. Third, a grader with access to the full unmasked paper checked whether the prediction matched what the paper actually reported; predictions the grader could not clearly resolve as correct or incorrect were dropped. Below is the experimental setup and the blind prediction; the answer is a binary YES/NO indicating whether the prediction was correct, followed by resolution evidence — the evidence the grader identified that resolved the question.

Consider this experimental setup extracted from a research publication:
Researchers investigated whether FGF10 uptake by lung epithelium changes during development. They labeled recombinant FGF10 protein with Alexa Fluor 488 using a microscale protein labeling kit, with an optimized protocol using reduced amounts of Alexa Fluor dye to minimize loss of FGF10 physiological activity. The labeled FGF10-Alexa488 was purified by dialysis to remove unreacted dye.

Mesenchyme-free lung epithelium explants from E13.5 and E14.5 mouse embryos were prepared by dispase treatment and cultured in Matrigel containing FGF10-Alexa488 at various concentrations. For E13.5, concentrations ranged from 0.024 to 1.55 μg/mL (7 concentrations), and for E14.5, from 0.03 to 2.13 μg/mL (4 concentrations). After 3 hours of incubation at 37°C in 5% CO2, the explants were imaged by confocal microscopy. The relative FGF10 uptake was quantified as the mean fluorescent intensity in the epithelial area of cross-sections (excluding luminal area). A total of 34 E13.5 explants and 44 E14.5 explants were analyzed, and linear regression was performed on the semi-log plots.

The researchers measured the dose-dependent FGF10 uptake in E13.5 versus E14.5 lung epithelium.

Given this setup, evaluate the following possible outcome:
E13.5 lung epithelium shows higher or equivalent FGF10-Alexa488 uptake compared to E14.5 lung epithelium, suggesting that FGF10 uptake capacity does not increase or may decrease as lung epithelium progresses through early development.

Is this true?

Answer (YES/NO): YES